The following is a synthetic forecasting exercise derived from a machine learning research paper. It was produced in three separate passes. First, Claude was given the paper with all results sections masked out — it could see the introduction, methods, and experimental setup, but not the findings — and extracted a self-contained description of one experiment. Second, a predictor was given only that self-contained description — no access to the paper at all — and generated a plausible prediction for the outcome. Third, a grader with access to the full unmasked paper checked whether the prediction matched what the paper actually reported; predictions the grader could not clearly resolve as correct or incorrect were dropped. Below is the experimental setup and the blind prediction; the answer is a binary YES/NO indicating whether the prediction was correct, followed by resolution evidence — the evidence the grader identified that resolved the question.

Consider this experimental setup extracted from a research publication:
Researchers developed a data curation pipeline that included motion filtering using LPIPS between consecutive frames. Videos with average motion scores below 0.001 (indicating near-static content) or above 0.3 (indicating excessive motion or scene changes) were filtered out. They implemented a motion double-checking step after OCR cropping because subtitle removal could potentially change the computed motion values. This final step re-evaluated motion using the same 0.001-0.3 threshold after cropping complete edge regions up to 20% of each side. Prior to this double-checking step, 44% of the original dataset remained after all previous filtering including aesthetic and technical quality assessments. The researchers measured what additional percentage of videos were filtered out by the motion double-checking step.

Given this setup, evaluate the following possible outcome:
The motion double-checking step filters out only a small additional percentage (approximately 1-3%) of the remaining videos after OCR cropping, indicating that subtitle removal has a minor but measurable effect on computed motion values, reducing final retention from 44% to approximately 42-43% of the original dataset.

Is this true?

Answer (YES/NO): YES